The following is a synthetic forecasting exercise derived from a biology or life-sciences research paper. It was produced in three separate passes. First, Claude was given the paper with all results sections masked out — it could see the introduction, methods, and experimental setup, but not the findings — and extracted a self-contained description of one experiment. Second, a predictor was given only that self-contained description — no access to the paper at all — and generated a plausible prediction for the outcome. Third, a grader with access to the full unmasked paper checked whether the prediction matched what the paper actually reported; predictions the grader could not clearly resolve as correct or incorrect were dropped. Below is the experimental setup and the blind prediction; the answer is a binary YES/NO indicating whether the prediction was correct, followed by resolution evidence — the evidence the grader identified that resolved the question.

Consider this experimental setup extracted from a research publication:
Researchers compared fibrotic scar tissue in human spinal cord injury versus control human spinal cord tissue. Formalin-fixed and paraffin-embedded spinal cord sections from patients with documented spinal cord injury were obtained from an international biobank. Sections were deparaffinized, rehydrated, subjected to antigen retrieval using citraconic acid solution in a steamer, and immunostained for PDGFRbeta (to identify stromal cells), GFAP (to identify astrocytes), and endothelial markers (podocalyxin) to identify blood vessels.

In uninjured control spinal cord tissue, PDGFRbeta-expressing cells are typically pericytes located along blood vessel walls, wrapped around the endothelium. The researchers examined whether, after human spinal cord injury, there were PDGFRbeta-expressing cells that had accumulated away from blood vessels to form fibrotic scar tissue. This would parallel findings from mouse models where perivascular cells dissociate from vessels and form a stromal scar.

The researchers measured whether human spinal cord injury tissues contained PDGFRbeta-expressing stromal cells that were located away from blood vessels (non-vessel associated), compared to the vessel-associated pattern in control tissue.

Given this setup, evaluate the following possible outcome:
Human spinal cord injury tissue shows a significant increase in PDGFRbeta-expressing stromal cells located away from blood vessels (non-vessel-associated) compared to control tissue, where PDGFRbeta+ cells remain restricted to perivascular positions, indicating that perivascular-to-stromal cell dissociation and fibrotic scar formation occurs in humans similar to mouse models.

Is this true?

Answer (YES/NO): YES